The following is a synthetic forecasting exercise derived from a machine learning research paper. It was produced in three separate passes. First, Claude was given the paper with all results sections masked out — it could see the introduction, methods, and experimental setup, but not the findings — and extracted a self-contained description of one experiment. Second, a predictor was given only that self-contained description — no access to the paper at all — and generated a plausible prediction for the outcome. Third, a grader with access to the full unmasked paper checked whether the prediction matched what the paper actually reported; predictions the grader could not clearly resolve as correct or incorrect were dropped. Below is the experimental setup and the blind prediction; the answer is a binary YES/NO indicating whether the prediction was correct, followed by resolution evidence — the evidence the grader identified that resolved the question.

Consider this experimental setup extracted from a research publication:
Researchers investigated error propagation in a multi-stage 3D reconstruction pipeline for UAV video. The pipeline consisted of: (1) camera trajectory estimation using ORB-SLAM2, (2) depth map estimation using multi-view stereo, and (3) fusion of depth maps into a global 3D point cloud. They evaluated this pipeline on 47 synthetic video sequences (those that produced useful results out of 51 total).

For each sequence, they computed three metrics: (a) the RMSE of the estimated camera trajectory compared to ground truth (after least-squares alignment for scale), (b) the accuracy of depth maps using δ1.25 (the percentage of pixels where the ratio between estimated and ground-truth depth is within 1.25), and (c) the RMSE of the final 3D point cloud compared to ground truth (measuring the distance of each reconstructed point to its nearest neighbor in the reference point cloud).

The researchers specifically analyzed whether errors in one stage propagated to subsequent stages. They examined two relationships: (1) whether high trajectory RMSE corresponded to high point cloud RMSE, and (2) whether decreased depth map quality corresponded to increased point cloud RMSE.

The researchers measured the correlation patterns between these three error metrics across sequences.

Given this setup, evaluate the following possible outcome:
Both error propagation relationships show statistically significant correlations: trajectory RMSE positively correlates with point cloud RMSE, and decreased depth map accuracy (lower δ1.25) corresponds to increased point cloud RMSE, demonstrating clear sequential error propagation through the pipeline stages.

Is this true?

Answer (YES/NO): NO